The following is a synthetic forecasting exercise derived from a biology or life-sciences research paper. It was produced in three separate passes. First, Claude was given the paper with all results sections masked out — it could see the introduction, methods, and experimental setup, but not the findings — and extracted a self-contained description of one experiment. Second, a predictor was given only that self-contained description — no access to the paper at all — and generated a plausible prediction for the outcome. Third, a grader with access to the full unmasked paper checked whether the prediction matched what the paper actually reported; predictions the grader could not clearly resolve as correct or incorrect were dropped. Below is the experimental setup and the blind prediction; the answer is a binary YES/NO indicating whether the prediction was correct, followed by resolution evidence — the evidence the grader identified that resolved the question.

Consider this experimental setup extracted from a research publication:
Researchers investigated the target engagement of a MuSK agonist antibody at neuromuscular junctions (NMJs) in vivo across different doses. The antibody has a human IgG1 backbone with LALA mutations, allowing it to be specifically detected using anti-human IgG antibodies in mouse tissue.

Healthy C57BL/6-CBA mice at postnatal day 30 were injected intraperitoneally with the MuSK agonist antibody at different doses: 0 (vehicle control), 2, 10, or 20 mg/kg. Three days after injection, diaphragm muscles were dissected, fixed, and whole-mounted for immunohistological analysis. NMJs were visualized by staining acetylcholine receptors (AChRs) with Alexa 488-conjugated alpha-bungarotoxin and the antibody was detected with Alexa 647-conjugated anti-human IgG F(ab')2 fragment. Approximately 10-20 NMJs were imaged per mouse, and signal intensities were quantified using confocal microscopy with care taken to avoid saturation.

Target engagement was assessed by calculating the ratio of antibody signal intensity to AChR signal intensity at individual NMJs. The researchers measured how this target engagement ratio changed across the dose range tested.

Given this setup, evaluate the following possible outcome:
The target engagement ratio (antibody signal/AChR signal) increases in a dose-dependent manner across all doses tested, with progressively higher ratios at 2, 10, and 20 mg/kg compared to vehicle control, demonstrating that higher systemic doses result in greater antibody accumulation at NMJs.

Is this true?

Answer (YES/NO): YES